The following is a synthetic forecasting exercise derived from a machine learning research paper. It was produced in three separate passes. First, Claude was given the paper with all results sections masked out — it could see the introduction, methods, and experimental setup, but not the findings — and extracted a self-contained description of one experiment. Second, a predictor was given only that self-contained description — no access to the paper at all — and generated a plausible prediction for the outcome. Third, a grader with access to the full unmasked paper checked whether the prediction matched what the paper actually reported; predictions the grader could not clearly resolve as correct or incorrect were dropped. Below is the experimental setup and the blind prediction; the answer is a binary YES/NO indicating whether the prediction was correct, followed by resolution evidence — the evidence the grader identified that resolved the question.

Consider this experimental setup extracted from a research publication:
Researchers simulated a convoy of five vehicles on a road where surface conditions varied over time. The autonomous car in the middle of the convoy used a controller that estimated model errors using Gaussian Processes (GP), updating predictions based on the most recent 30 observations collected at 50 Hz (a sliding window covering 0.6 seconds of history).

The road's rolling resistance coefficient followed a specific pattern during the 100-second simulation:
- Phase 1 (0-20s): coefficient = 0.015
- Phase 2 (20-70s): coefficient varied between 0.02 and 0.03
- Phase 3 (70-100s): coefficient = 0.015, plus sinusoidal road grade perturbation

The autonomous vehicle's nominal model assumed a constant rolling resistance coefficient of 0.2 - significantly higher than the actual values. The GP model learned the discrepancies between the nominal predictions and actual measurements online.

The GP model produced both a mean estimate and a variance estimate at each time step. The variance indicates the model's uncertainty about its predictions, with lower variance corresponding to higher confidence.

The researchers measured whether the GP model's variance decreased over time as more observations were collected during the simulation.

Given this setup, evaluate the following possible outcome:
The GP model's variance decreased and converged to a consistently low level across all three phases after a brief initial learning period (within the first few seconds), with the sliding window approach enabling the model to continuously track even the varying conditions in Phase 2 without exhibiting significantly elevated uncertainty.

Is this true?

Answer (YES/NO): NO